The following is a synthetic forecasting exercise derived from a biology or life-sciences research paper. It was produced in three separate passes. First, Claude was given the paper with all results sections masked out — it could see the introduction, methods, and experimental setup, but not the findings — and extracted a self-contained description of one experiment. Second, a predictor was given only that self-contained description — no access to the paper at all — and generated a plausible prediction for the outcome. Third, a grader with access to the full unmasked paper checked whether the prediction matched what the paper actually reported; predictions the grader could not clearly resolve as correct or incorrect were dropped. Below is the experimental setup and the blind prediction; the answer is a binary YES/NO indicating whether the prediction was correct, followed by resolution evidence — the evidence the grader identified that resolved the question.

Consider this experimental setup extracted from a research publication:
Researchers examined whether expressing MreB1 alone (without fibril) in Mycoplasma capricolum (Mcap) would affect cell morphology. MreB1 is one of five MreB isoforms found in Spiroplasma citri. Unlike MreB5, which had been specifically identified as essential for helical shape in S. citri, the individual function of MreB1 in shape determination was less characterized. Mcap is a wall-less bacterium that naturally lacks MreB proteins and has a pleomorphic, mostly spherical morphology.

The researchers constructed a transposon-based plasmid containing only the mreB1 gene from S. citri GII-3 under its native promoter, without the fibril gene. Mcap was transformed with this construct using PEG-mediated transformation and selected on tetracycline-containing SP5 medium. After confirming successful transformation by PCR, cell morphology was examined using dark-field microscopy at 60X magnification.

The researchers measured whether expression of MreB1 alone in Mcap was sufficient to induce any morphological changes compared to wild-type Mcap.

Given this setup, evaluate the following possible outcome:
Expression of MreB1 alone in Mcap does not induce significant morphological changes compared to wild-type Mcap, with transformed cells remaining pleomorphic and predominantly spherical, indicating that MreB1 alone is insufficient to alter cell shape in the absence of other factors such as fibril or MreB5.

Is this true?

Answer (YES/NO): NO